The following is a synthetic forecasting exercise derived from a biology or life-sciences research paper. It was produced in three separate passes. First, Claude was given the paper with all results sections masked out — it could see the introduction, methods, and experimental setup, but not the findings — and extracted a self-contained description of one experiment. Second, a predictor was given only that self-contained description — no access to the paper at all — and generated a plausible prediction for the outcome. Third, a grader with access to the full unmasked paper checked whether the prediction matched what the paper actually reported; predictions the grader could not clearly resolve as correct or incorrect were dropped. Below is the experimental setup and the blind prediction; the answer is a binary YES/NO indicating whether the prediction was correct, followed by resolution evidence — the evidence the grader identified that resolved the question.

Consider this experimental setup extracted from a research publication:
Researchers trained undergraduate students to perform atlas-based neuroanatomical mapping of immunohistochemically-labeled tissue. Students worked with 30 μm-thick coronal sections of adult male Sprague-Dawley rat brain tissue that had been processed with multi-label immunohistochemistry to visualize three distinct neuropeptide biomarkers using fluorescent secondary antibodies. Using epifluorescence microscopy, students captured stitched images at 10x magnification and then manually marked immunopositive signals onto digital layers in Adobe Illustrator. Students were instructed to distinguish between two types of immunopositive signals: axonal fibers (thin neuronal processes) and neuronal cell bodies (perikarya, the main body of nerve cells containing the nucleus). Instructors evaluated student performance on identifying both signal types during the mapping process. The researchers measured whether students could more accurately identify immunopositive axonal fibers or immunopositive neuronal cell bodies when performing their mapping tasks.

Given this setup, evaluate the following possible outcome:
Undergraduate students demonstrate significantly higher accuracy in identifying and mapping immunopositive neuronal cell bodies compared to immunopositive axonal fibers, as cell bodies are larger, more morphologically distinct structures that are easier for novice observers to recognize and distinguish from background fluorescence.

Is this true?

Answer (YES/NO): NO